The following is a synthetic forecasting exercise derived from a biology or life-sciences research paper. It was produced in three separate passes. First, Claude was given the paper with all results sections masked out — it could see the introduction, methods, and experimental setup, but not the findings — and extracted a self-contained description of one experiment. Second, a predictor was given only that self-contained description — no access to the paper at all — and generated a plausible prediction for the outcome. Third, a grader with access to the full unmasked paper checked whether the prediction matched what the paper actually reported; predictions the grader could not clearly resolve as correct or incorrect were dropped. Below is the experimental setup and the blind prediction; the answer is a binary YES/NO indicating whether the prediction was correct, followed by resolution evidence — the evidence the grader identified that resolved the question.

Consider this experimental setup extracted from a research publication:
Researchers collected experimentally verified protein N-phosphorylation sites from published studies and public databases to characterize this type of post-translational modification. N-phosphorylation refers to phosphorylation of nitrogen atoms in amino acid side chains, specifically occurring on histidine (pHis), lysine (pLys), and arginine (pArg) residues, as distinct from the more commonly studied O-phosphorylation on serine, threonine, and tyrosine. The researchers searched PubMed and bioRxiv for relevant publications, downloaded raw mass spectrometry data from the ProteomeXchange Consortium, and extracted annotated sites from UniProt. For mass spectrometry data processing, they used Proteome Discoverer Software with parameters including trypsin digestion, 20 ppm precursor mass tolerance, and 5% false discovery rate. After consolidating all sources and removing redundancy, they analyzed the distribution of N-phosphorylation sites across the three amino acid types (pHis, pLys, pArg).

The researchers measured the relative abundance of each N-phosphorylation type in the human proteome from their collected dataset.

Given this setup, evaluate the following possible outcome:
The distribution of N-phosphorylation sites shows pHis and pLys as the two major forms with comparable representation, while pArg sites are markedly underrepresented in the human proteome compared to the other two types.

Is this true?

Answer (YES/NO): NO